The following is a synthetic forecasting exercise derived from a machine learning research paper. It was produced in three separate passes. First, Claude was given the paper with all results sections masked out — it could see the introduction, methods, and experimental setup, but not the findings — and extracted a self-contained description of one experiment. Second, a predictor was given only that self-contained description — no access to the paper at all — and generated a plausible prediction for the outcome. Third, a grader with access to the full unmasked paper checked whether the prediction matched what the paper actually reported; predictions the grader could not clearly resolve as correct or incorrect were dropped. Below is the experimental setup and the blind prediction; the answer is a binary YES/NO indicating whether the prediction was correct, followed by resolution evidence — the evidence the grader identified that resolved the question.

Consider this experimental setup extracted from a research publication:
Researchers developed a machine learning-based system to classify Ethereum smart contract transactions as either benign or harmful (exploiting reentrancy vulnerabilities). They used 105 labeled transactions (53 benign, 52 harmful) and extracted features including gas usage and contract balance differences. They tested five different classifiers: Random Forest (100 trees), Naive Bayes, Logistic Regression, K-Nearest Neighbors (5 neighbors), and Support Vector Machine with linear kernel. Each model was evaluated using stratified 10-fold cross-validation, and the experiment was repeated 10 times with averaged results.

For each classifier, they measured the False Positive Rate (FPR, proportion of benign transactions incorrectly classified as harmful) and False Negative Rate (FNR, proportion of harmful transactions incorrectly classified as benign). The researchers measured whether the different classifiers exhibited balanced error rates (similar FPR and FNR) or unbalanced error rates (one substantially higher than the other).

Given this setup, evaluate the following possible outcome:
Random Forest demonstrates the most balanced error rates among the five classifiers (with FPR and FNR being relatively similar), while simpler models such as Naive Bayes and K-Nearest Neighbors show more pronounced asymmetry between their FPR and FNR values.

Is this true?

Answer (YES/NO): YES